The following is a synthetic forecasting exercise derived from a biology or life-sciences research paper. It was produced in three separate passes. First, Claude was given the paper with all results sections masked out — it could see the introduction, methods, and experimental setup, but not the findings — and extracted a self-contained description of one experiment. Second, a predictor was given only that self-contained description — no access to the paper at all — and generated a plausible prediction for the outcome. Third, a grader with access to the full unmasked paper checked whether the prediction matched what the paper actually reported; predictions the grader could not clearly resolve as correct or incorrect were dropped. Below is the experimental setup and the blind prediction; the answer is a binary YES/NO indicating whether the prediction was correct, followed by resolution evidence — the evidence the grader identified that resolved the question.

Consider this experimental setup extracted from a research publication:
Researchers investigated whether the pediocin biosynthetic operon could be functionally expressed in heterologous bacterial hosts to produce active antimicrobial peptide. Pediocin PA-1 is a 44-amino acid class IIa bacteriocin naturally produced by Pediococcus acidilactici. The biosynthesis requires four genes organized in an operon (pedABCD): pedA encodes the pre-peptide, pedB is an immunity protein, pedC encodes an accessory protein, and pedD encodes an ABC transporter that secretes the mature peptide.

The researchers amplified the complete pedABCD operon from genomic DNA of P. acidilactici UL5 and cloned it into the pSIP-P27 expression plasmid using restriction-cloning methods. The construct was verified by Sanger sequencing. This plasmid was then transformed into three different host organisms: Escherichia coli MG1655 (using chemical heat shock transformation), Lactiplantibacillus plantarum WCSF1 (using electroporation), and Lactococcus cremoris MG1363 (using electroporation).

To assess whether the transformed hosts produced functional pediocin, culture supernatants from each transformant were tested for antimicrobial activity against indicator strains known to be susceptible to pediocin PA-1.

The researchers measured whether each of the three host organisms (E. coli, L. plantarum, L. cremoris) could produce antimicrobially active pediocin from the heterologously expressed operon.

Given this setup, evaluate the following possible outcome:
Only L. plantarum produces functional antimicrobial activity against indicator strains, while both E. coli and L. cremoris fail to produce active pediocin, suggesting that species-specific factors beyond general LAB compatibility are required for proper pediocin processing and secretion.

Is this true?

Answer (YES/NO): YES